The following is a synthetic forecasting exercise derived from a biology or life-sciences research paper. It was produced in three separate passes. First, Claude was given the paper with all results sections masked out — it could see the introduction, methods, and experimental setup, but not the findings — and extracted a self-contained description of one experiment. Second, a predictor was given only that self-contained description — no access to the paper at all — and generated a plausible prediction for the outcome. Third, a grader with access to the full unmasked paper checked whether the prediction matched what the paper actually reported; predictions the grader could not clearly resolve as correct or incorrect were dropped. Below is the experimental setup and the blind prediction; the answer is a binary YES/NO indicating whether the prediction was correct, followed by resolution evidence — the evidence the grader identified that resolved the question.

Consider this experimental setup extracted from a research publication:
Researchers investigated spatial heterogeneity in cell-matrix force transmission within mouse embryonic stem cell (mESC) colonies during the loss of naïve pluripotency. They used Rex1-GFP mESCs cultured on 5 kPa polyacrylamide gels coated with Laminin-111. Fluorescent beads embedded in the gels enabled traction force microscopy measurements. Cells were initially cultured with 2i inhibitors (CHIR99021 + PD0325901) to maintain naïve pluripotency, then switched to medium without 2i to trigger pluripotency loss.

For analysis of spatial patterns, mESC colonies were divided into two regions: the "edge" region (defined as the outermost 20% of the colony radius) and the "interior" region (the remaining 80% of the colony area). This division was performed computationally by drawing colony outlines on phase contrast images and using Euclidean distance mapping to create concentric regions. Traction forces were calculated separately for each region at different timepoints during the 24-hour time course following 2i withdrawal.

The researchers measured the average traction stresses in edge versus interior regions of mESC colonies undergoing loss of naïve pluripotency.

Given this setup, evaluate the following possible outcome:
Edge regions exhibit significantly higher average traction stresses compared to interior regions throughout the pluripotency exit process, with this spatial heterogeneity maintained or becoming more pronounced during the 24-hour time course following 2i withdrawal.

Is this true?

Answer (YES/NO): YES